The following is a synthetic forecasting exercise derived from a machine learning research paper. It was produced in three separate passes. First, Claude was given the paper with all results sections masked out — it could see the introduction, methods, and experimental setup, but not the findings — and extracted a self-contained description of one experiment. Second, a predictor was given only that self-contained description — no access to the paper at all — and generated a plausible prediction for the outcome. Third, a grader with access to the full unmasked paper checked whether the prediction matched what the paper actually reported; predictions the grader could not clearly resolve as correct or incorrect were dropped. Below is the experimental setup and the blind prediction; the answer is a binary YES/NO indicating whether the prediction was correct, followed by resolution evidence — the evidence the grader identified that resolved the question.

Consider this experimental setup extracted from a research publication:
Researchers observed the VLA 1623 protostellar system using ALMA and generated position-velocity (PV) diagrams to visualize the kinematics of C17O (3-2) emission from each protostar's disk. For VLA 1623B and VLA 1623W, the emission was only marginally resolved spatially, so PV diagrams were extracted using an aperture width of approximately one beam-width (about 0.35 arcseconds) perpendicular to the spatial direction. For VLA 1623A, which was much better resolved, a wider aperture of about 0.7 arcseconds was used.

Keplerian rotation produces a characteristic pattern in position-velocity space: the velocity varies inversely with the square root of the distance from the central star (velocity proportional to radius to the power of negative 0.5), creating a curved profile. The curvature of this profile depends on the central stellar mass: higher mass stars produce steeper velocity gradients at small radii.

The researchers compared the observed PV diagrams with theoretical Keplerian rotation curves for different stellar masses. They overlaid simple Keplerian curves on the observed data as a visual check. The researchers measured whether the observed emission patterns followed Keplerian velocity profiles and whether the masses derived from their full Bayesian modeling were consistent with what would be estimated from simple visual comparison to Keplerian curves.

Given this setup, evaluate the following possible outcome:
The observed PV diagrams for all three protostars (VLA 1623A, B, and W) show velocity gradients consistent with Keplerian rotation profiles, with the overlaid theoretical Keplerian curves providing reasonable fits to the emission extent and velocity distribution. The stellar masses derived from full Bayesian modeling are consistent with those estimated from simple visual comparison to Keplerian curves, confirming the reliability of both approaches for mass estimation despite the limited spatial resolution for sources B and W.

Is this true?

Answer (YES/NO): YES